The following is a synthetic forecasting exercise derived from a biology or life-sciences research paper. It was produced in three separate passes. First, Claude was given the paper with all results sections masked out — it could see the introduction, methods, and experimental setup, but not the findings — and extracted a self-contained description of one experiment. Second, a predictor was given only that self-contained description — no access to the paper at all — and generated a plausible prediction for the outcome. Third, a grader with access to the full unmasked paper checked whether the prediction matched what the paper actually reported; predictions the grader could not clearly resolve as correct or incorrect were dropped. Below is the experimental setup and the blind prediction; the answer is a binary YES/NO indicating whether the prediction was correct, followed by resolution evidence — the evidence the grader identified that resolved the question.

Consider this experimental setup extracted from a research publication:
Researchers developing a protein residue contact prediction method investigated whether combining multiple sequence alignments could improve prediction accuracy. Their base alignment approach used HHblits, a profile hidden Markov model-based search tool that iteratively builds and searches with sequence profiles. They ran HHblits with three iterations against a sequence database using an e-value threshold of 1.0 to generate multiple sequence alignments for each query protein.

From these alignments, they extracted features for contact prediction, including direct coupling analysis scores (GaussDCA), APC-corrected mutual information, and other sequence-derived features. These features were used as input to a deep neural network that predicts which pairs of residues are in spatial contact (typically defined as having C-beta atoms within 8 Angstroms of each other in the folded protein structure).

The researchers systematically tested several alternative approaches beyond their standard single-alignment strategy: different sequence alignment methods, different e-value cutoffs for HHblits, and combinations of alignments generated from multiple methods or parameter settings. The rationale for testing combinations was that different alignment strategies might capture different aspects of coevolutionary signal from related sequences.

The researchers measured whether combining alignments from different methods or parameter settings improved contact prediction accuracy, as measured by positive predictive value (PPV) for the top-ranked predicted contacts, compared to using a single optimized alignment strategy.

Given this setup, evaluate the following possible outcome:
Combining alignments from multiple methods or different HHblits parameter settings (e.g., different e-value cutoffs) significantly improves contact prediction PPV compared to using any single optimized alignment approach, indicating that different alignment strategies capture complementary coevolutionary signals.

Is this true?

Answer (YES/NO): NO